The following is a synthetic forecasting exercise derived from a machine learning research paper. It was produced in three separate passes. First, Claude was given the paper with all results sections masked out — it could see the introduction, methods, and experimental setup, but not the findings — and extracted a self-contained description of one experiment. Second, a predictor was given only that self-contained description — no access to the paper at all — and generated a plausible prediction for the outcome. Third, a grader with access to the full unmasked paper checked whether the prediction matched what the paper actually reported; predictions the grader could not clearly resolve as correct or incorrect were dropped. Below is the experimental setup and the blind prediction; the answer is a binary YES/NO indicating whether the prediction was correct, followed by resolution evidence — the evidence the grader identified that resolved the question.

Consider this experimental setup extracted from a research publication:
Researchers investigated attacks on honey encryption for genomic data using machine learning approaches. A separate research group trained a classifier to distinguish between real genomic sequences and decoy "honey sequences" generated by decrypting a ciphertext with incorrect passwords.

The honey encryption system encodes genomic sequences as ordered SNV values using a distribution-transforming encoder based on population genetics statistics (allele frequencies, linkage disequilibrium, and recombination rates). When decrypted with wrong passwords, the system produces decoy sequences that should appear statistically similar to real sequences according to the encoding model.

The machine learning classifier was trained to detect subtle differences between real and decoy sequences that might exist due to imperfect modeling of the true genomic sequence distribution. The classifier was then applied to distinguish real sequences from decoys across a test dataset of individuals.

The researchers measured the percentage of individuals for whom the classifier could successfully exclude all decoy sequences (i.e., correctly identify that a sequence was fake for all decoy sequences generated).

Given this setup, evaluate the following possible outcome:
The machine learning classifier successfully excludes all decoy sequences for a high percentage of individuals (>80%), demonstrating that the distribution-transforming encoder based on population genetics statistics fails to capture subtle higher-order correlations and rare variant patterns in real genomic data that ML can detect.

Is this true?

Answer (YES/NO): NO